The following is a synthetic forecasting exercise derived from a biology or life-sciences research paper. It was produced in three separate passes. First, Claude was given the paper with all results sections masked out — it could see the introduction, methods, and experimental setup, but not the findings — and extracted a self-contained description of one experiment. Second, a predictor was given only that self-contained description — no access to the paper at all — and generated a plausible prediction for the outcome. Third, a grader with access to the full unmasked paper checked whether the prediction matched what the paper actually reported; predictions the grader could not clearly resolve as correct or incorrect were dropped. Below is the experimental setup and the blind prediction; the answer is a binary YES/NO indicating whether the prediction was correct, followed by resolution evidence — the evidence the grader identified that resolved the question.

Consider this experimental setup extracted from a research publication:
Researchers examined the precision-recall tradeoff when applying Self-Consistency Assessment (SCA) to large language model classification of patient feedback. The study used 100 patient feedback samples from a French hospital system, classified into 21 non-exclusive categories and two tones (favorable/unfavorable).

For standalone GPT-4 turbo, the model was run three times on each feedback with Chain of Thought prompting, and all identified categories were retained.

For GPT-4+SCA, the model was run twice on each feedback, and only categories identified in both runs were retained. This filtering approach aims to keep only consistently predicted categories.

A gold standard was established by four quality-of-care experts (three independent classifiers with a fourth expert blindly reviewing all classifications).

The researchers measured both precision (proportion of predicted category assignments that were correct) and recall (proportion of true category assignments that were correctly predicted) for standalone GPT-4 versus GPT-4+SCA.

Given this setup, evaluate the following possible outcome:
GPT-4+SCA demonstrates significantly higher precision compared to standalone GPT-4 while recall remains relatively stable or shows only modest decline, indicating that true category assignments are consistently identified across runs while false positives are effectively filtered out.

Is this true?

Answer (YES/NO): YES